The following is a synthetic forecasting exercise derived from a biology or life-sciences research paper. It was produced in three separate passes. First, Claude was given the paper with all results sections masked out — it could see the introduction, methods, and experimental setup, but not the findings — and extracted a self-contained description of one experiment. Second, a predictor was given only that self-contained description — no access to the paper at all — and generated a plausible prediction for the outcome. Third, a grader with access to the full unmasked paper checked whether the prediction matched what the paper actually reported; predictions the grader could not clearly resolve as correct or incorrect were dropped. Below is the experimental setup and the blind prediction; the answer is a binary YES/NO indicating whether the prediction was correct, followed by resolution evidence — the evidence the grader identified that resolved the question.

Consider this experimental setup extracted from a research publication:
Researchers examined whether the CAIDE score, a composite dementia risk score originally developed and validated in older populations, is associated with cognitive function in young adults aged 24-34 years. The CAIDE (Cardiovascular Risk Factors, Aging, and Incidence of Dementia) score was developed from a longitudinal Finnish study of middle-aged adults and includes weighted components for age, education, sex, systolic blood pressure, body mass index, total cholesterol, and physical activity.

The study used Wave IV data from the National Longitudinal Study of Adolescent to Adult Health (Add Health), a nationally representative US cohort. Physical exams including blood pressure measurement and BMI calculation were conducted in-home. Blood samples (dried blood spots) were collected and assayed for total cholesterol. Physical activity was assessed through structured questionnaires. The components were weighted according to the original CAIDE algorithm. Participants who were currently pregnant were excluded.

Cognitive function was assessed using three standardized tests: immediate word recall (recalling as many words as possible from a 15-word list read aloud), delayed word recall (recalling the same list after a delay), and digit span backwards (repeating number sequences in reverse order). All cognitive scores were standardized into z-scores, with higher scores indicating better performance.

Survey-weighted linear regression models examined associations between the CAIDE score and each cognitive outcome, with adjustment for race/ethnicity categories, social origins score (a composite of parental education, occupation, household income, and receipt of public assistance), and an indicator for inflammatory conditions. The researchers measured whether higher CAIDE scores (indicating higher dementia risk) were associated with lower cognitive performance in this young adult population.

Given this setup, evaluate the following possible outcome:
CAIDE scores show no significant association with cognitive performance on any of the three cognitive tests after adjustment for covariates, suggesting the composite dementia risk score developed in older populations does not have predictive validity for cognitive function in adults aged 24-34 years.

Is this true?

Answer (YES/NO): NO